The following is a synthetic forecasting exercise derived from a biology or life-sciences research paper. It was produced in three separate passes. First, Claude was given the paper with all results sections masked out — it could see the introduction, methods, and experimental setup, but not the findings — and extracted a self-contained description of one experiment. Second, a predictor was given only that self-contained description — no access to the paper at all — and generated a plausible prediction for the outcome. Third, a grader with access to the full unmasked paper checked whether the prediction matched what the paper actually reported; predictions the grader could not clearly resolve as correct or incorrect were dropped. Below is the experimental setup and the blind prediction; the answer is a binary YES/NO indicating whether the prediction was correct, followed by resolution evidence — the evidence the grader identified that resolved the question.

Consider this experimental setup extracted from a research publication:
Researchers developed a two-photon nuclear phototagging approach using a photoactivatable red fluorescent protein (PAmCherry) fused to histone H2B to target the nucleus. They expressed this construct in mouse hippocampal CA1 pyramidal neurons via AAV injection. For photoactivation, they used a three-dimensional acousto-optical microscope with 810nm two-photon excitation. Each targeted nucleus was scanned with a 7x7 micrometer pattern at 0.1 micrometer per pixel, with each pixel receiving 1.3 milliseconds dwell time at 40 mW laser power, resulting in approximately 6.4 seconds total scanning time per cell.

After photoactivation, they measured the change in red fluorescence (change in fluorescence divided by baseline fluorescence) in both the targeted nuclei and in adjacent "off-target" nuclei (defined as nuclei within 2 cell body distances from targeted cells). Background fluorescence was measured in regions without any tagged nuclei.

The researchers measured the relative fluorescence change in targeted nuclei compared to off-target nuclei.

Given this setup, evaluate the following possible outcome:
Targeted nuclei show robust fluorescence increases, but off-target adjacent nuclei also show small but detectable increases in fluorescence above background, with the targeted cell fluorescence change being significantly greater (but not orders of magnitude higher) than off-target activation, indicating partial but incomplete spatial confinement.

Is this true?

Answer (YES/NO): YES